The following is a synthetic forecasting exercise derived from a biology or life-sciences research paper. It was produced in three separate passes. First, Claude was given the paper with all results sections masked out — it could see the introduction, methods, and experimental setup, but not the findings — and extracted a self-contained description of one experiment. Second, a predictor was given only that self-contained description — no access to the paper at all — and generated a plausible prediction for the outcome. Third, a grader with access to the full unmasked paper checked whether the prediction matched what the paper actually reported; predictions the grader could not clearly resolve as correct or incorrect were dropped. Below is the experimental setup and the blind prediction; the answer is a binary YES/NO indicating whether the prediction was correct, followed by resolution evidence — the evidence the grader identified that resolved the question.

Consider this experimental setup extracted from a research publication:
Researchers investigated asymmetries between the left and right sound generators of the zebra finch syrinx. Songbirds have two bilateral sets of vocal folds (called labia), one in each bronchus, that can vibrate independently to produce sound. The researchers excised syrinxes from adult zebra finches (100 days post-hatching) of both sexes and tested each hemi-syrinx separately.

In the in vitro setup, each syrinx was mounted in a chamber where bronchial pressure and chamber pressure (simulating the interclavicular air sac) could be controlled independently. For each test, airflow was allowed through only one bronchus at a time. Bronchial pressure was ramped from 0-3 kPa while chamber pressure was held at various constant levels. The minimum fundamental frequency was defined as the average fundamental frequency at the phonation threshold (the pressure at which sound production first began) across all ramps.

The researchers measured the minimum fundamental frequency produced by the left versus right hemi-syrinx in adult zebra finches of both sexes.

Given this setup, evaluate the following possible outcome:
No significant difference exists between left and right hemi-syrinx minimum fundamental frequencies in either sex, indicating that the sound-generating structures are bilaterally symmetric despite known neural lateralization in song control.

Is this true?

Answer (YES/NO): NO